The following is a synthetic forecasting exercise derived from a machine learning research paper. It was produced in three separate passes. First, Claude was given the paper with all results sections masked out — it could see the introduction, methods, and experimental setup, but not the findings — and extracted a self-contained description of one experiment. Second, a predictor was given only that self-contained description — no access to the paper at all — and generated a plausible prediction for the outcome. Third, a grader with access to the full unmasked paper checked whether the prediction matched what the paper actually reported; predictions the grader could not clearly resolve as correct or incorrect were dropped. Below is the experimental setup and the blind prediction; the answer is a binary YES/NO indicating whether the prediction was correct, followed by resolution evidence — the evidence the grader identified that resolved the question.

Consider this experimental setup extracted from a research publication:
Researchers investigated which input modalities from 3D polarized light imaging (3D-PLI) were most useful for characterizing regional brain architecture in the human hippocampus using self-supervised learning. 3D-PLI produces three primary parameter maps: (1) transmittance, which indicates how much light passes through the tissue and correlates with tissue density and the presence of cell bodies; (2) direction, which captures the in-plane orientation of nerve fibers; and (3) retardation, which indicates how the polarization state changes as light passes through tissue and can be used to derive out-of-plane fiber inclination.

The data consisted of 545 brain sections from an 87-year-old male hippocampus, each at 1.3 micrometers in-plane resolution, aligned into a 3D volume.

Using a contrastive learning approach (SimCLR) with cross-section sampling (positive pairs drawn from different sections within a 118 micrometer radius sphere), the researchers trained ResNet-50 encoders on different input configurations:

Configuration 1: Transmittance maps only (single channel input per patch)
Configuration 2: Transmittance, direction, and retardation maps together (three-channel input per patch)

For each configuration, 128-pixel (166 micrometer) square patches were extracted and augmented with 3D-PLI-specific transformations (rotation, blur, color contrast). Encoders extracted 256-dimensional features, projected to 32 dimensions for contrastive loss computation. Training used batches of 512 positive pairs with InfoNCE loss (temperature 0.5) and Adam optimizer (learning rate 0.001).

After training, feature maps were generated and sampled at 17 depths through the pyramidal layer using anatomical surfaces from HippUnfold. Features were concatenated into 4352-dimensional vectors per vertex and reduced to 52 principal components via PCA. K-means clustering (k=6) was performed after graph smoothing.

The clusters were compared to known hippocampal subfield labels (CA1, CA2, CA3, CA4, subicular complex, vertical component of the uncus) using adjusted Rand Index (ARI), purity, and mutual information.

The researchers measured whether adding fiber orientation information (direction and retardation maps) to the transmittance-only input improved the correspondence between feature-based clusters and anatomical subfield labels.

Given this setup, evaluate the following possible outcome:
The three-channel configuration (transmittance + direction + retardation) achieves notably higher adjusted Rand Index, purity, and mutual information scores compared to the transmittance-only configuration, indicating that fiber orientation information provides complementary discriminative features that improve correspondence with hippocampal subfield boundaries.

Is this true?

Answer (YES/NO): NO